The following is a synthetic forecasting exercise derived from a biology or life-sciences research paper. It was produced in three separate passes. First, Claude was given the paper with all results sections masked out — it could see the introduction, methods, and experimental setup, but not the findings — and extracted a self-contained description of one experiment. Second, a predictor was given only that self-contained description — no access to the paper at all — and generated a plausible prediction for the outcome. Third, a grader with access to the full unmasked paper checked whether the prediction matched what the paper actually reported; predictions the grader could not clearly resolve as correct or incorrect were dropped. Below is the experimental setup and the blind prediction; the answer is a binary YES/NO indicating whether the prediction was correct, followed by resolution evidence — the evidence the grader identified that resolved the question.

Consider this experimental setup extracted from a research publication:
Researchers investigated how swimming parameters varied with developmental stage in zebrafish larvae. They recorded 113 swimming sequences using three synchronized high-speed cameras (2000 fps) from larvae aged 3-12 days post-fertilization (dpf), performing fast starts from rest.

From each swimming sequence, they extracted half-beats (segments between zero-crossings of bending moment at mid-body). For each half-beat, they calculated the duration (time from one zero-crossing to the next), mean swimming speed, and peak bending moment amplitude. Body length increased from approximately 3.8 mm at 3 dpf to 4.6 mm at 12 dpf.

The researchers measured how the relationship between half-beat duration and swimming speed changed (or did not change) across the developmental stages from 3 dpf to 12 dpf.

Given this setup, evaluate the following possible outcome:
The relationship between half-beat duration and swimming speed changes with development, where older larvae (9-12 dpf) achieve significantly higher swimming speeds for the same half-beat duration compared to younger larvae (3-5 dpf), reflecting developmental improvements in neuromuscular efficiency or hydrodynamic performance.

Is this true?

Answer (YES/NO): NO